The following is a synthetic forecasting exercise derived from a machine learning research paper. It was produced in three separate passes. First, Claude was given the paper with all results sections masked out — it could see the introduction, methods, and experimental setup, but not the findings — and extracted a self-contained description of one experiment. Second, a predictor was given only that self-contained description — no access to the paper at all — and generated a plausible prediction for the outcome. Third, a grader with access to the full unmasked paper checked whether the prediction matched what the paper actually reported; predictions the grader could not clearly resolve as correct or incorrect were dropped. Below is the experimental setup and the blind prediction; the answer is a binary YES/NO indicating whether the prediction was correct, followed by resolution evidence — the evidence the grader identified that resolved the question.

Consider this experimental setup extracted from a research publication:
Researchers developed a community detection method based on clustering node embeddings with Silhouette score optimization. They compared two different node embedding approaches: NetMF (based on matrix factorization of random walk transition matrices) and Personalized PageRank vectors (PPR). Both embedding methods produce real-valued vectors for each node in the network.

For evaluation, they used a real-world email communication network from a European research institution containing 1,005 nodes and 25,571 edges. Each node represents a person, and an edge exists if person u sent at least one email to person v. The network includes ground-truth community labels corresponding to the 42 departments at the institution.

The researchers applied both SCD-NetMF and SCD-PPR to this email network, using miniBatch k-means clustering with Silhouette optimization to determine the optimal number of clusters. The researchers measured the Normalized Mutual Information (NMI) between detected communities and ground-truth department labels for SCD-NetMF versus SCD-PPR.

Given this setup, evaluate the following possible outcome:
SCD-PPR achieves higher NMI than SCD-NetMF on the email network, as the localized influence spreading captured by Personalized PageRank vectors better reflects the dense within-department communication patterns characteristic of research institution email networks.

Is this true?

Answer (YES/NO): NO